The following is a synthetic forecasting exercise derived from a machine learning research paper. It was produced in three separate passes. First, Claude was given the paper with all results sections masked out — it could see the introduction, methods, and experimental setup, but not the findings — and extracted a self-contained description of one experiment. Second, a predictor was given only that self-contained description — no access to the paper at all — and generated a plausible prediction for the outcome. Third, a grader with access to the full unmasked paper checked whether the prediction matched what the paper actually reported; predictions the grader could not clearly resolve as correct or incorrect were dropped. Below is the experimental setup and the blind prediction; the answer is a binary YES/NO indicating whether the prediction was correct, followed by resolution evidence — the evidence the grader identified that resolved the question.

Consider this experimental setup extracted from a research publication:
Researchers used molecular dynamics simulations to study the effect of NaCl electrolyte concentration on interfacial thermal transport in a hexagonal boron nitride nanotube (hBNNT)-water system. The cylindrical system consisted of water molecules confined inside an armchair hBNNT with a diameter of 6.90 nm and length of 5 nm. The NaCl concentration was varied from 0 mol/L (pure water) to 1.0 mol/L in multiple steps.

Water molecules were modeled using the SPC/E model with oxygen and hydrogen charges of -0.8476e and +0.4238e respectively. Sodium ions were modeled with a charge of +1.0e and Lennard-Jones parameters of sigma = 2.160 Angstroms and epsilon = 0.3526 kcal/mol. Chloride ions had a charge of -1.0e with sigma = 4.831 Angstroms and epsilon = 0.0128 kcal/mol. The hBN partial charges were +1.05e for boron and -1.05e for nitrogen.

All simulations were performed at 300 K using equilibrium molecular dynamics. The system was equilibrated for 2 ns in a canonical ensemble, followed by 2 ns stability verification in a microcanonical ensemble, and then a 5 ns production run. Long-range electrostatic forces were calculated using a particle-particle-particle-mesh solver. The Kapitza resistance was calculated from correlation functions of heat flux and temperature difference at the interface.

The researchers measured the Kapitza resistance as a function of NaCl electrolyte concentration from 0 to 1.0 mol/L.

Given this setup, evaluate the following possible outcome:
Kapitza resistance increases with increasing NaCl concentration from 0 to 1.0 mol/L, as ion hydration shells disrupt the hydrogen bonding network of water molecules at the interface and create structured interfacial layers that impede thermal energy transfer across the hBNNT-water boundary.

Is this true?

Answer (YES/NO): NO